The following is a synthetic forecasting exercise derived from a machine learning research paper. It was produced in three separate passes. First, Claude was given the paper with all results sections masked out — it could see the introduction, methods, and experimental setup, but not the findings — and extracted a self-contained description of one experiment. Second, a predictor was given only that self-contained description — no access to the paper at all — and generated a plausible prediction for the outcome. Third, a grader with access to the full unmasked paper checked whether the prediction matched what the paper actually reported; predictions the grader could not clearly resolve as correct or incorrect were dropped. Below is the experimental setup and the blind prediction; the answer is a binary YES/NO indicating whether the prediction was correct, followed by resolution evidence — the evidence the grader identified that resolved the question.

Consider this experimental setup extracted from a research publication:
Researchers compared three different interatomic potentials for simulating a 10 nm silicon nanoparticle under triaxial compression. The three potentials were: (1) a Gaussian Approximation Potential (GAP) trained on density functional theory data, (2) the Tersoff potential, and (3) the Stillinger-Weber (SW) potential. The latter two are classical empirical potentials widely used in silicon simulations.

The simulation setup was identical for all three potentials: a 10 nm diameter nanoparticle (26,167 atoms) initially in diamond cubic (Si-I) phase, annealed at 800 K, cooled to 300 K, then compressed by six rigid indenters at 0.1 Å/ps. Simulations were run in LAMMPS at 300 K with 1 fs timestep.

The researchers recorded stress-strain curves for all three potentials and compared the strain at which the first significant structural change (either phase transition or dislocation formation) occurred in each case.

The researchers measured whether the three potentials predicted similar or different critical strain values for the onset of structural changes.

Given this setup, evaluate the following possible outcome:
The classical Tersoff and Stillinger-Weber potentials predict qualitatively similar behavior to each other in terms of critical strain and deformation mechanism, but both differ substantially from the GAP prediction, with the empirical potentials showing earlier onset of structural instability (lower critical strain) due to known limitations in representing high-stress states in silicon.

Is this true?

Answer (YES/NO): NO